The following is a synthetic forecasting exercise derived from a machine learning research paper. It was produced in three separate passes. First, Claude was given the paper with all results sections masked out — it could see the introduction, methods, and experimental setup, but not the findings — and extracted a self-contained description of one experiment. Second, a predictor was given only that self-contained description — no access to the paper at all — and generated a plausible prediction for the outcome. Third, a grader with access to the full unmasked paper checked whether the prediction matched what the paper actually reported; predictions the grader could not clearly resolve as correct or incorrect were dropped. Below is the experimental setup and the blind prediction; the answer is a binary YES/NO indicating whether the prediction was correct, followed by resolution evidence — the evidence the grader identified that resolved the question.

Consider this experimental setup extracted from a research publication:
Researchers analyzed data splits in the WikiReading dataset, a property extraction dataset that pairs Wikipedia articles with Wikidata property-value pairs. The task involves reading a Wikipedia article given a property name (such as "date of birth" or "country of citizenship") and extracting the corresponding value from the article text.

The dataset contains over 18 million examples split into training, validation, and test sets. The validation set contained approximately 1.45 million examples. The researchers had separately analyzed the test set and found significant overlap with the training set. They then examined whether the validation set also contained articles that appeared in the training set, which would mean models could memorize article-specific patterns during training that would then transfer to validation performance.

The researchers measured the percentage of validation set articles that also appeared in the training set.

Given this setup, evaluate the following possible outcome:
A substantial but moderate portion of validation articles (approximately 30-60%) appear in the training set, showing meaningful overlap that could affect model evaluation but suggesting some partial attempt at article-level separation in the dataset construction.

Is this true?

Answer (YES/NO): NO